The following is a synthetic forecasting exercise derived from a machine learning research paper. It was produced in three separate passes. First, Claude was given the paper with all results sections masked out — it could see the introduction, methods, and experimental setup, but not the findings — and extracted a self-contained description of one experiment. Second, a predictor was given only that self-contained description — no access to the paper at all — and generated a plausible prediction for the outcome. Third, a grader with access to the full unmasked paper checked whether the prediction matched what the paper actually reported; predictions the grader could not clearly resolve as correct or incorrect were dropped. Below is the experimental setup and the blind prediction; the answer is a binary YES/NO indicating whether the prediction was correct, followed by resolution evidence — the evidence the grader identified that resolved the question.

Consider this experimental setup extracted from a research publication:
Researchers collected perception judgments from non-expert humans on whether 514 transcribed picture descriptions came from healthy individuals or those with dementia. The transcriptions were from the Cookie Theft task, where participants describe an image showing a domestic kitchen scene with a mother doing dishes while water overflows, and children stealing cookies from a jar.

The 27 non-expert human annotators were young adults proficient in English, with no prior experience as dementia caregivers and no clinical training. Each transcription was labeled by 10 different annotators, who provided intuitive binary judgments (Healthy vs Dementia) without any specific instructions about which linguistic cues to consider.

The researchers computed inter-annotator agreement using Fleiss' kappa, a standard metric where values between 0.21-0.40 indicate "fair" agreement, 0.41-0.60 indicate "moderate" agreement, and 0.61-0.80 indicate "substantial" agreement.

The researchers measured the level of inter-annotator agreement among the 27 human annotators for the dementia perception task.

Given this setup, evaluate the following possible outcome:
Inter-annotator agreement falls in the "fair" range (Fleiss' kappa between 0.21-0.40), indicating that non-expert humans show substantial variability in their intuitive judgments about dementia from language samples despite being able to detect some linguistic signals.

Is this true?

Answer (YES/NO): YES